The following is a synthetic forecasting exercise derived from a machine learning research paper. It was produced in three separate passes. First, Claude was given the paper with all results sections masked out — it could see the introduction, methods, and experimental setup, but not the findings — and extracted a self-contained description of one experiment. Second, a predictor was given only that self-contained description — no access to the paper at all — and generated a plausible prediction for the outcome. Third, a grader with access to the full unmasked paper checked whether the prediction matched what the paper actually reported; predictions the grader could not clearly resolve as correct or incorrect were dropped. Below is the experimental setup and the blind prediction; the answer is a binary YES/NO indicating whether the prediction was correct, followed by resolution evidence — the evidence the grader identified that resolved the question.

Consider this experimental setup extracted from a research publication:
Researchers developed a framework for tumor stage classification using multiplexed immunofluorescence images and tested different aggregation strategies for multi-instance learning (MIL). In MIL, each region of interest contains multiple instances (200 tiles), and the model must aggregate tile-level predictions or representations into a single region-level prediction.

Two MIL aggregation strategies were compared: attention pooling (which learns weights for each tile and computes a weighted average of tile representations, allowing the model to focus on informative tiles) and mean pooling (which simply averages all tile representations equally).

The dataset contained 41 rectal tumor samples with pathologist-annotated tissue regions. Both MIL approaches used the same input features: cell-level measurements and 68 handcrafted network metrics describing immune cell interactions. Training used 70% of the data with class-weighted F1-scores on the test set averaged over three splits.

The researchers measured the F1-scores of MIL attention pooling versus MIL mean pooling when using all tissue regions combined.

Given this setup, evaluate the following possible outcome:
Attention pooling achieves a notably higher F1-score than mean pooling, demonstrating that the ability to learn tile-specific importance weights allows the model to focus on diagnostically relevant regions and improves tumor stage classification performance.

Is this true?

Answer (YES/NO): YES